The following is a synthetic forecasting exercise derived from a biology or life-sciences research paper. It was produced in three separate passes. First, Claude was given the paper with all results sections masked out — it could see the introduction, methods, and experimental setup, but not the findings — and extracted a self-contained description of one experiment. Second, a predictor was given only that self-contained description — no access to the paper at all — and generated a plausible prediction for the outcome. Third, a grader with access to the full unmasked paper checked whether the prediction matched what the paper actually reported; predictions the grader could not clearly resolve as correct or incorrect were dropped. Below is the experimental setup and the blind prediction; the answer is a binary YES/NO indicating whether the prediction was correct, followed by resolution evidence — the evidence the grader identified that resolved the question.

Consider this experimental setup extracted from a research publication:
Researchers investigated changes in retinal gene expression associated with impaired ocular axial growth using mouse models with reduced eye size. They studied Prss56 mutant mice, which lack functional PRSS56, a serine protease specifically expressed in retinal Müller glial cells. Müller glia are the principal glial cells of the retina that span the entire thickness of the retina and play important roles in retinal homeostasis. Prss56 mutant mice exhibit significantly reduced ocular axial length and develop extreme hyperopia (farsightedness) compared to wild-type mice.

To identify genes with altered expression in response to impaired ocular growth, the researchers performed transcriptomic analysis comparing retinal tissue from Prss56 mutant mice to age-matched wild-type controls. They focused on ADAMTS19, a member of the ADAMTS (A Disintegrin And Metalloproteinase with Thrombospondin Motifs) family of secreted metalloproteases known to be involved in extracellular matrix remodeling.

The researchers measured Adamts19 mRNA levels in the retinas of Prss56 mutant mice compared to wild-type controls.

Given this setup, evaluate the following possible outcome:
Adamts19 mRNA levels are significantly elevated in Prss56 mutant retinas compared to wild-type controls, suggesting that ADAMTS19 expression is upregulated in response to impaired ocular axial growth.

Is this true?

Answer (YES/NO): YES